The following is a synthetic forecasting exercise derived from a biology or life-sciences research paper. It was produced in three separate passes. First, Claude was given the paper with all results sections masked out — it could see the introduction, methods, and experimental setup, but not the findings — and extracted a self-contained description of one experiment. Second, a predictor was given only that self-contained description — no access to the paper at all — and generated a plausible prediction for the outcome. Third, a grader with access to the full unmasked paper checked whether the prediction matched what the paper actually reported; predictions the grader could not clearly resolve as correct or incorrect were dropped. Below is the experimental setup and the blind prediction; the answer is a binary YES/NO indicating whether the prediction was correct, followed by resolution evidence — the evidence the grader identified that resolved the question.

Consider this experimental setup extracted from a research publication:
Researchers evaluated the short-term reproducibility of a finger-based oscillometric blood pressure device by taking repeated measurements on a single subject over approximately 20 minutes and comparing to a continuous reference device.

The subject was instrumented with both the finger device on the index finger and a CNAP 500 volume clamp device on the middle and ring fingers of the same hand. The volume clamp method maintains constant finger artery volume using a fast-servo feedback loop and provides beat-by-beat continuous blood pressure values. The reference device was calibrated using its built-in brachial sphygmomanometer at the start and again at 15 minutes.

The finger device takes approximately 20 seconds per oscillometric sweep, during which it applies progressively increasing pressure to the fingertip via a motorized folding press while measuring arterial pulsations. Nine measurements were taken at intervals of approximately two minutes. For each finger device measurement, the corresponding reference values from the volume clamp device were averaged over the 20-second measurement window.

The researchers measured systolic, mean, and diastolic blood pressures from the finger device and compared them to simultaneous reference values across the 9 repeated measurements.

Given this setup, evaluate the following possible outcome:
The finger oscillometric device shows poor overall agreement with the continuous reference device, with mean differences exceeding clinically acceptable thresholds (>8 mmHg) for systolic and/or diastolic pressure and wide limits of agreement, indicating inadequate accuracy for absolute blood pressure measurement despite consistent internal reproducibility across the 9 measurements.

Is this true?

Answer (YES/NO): NO